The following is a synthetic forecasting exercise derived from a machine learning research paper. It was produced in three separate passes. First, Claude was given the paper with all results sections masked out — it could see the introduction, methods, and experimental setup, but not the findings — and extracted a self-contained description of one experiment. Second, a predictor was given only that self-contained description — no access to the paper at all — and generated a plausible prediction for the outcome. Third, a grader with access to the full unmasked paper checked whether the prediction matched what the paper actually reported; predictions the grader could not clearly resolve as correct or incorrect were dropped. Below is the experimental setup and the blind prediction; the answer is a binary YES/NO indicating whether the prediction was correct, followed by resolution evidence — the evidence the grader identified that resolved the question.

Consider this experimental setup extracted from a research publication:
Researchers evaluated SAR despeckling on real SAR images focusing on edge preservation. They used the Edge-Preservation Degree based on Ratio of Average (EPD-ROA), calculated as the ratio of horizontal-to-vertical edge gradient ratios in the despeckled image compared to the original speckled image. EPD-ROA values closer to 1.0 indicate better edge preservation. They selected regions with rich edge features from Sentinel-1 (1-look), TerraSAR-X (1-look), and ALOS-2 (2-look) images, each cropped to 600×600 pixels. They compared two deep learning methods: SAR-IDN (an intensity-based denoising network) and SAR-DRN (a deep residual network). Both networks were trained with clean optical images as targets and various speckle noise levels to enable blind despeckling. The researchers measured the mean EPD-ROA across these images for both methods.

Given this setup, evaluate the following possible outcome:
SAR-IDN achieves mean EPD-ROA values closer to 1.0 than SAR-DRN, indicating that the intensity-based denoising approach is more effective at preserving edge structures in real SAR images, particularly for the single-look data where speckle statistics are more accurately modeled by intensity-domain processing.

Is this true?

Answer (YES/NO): NO